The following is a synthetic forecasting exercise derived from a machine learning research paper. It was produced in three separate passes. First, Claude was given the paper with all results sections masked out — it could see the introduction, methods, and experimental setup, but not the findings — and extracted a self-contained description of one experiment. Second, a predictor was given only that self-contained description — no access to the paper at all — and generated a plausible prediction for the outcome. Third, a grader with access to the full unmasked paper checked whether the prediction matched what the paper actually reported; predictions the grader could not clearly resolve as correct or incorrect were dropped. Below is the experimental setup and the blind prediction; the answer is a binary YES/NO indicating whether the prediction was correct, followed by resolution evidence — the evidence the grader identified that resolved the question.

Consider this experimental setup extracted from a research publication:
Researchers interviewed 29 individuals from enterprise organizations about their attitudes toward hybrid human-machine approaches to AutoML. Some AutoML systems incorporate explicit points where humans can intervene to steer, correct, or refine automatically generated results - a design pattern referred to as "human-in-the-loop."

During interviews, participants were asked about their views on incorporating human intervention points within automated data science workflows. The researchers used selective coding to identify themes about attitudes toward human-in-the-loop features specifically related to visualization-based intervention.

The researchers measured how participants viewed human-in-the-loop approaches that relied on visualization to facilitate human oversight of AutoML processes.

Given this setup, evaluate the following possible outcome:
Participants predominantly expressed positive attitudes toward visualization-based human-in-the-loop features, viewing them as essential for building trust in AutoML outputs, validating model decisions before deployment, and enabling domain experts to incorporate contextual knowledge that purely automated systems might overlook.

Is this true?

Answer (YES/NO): NO